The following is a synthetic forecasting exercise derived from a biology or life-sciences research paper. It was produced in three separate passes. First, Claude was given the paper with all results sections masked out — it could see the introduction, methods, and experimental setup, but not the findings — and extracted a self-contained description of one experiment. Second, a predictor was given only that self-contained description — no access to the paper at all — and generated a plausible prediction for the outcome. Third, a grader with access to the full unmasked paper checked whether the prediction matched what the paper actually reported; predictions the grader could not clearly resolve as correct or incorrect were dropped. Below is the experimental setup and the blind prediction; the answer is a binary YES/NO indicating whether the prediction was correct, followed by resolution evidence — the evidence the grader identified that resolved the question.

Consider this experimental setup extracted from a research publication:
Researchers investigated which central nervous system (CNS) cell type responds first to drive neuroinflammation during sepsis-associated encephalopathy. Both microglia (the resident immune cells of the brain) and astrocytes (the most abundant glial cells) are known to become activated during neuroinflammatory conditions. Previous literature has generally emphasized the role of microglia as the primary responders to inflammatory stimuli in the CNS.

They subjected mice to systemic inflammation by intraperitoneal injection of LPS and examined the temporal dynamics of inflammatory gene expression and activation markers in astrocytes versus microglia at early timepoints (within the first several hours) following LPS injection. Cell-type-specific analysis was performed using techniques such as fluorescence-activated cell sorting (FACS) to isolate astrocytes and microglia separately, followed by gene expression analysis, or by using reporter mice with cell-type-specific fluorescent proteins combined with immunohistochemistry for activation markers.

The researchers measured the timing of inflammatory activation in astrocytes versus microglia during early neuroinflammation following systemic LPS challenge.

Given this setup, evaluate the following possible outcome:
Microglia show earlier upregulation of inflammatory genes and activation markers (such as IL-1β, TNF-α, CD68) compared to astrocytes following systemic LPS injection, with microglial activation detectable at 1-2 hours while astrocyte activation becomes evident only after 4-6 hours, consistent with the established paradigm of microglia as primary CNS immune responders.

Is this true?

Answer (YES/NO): NO